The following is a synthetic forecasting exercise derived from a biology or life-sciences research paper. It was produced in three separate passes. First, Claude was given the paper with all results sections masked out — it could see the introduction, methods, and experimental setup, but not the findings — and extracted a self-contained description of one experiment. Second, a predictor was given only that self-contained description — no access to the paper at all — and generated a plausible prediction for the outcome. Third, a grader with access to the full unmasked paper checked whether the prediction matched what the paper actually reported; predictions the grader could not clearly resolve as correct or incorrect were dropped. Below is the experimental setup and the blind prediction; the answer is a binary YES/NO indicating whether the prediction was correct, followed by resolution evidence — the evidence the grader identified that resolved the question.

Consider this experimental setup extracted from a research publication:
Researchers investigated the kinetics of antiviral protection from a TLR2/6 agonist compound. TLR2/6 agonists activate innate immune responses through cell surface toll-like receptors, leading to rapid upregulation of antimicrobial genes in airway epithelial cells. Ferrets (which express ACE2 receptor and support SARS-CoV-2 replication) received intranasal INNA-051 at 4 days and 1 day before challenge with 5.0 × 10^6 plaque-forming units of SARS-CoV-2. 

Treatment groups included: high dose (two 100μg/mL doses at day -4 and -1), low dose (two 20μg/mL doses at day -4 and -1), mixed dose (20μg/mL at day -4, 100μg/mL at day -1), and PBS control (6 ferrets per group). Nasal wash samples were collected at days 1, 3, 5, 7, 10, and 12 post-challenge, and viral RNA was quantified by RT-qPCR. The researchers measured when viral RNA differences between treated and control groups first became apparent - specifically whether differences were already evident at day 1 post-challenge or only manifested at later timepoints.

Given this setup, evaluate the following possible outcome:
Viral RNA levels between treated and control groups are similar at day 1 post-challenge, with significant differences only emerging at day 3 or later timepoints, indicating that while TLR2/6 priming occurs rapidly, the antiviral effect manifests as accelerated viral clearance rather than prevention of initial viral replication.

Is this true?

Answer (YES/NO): YES